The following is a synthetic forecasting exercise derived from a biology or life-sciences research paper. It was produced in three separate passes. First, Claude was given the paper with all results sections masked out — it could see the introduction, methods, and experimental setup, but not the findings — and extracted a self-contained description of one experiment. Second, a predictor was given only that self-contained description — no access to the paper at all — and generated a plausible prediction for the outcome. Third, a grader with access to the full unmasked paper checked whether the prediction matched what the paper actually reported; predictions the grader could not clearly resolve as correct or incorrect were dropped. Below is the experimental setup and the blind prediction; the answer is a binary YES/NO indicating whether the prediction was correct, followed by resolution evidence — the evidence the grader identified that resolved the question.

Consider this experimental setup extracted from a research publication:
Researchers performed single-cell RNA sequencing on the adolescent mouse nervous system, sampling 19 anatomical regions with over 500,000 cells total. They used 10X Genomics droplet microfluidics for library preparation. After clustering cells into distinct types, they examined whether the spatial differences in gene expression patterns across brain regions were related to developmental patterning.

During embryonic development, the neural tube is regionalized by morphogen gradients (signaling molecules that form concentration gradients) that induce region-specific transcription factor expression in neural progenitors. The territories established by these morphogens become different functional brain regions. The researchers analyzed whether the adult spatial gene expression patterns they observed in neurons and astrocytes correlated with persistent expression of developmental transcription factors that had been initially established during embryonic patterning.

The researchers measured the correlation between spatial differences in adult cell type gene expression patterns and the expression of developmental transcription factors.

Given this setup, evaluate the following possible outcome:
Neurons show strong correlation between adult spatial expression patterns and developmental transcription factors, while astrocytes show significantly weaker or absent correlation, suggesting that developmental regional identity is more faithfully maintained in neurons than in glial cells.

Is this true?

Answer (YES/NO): NO